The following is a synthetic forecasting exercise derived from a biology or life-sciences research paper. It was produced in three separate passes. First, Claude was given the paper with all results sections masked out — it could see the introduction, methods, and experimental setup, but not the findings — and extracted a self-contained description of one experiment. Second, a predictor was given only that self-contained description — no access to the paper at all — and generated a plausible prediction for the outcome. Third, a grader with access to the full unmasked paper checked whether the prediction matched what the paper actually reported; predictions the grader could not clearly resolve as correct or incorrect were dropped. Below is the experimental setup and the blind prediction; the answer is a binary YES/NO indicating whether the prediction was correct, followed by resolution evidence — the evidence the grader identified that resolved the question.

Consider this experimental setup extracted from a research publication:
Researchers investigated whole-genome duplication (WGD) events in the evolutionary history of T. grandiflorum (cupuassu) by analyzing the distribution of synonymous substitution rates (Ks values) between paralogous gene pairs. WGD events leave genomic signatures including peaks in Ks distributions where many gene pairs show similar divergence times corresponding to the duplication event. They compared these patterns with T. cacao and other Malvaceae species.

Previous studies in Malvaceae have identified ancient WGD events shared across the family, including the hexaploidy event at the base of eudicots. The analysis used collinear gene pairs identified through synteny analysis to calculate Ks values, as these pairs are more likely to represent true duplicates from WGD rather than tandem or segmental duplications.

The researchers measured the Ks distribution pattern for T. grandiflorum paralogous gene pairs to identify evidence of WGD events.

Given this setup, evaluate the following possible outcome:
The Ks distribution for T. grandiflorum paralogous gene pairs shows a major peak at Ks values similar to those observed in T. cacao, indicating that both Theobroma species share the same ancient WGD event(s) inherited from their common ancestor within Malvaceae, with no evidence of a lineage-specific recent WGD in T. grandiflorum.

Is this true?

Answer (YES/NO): YES